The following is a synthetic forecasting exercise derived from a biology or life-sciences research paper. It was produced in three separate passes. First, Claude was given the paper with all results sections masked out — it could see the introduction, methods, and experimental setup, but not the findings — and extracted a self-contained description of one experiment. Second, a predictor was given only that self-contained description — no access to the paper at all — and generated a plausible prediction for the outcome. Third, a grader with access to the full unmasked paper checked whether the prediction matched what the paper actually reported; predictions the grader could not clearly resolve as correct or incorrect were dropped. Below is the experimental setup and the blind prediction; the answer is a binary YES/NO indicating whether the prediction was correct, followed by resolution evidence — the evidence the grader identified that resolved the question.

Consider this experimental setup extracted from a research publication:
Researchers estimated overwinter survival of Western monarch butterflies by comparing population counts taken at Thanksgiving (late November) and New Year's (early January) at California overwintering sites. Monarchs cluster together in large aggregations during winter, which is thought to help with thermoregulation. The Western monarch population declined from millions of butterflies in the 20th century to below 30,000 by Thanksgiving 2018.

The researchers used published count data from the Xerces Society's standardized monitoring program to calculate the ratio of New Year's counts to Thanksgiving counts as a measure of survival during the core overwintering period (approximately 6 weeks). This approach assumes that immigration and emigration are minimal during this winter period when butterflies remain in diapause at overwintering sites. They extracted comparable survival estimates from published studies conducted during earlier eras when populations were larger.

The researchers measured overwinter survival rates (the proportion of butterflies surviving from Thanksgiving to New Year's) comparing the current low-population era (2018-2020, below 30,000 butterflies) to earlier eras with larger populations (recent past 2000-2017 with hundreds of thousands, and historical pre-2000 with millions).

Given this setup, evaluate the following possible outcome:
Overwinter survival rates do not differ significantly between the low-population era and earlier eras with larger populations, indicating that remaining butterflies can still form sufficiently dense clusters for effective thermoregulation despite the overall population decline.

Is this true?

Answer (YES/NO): NO